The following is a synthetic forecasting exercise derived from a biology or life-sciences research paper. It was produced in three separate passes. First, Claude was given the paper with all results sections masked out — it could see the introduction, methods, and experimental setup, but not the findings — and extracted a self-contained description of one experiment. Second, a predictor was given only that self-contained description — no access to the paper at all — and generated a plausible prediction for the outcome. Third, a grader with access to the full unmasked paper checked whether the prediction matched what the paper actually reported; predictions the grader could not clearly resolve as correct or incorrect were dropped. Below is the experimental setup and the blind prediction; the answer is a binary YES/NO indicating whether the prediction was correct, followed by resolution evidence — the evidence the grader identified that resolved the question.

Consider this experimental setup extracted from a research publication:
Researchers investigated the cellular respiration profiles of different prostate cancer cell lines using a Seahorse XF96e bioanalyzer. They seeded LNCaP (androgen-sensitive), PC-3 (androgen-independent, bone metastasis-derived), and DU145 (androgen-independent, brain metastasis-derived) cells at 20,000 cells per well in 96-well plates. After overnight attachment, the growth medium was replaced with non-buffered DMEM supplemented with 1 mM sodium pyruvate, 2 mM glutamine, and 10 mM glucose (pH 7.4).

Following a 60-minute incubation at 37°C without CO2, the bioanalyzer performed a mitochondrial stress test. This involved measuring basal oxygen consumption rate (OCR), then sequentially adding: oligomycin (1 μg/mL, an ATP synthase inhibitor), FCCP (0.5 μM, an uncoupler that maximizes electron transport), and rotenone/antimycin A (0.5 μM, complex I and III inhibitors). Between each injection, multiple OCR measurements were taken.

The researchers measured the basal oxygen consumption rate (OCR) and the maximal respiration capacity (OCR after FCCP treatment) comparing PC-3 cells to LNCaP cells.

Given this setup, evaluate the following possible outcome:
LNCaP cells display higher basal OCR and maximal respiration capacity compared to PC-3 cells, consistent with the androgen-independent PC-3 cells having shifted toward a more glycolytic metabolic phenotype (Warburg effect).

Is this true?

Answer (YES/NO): YES